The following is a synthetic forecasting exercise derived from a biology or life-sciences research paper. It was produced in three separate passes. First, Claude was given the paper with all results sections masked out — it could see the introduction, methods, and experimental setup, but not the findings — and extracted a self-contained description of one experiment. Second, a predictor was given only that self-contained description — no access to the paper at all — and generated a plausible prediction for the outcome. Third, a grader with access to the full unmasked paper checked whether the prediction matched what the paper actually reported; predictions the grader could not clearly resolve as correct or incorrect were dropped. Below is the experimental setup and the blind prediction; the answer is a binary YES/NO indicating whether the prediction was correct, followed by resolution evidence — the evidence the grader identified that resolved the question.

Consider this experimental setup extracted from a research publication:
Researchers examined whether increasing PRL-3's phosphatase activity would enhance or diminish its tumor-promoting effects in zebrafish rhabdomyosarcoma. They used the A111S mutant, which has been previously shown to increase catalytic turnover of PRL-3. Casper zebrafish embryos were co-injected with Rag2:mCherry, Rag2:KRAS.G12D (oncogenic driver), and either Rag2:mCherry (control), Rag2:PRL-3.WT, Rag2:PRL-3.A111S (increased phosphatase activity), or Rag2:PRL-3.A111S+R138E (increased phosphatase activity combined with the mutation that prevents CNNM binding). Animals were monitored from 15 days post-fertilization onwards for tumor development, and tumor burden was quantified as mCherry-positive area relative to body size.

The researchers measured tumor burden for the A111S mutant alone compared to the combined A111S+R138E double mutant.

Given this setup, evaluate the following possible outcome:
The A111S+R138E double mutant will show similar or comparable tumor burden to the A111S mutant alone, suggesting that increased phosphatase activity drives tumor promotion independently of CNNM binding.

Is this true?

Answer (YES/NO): NO